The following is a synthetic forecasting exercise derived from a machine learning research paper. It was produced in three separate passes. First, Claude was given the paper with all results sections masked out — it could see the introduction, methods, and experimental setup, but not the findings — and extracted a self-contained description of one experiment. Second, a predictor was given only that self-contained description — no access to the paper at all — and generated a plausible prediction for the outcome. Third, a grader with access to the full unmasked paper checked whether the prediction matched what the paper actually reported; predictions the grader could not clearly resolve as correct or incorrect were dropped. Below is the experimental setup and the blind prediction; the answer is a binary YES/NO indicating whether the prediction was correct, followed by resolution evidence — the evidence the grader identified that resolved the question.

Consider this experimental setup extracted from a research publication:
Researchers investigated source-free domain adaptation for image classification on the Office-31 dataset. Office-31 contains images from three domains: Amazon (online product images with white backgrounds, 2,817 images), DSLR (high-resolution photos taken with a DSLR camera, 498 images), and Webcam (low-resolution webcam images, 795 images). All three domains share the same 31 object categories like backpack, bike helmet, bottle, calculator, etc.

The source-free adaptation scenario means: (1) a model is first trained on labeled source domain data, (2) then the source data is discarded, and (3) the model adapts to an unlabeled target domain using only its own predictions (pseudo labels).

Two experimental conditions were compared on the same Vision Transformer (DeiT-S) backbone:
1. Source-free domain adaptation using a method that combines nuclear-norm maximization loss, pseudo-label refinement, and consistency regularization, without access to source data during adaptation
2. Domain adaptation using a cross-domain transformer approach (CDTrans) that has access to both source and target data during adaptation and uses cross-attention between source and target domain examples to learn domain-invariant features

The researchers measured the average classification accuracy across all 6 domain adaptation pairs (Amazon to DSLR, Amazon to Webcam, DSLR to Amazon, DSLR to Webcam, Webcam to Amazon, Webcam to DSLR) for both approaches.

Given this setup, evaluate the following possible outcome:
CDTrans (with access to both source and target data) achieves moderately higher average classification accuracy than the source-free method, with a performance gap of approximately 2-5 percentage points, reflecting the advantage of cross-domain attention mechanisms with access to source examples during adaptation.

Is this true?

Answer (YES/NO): NO